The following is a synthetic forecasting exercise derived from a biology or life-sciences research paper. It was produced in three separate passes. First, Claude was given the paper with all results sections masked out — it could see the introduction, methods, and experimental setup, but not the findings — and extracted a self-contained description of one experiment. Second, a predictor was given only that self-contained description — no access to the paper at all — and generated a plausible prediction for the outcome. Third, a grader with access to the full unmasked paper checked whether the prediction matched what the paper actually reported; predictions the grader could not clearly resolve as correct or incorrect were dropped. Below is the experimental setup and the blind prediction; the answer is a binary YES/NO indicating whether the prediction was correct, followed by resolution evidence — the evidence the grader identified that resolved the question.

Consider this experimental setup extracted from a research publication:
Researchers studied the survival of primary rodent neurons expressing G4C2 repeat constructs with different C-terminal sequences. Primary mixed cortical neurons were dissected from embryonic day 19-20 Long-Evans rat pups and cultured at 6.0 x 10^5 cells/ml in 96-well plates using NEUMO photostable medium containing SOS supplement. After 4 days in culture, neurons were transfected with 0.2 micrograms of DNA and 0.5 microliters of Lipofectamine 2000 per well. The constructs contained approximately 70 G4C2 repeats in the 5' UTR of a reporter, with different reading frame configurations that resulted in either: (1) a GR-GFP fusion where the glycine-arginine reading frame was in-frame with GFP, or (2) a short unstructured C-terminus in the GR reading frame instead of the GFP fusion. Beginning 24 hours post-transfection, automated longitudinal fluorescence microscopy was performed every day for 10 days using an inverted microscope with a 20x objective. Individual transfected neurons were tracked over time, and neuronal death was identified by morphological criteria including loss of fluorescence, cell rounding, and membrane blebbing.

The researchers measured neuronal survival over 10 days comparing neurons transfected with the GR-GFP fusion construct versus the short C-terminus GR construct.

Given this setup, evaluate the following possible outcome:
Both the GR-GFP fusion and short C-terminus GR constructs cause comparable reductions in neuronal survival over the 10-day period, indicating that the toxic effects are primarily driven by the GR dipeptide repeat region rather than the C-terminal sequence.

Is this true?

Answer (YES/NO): NO